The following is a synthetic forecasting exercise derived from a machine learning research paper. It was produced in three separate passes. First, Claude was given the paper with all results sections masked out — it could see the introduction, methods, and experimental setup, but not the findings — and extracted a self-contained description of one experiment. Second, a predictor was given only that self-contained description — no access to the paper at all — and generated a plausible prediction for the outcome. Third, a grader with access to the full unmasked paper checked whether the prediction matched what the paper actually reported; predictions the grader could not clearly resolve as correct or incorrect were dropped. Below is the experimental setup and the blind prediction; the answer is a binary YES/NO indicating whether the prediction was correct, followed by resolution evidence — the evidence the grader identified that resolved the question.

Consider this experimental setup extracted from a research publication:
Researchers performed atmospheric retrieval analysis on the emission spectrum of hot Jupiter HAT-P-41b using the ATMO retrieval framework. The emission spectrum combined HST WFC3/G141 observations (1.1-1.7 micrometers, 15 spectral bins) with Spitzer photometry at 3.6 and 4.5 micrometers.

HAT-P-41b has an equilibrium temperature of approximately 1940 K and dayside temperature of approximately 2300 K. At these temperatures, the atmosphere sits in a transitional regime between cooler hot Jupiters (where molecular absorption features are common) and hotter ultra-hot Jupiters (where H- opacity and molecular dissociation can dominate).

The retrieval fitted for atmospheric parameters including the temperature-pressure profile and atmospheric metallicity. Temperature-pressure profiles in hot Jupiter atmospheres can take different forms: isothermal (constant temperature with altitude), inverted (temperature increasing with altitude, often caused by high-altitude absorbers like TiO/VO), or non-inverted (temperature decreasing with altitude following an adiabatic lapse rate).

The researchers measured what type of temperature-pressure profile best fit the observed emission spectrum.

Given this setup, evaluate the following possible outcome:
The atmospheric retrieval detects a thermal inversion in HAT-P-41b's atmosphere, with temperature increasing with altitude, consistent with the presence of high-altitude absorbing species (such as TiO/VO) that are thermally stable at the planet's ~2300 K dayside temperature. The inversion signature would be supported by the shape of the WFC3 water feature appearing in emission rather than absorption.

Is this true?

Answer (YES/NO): NO